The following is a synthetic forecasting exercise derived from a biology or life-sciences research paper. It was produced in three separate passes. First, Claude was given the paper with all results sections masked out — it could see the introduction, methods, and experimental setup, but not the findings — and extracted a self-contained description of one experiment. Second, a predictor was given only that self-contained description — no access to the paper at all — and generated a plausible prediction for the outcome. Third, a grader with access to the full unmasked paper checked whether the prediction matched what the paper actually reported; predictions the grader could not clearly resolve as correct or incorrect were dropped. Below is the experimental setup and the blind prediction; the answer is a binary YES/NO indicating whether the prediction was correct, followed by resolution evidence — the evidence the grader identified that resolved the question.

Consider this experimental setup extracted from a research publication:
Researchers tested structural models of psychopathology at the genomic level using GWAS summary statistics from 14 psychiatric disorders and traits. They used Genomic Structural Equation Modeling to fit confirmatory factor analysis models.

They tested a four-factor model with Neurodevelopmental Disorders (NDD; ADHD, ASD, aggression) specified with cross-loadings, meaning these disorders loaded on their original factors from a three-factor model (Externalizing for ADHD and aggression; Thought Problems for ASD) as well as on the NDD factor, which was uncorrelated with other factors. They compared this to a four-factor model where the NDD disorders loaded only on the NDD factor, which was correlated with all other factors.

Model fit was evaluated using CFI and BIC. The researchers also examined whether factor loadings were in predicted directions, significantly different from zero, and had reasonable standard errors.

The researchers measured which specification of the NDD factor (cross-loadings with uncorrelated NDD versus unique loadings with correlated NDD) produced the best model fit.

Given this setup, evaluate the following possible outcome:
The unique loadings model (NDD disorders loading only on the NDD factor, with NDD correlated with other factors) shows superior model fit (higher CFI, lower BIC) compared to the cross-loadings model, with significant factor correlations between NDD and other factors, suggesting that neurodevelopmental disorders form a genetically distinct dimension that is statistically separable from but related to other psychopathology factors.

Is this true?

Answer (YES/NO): YES